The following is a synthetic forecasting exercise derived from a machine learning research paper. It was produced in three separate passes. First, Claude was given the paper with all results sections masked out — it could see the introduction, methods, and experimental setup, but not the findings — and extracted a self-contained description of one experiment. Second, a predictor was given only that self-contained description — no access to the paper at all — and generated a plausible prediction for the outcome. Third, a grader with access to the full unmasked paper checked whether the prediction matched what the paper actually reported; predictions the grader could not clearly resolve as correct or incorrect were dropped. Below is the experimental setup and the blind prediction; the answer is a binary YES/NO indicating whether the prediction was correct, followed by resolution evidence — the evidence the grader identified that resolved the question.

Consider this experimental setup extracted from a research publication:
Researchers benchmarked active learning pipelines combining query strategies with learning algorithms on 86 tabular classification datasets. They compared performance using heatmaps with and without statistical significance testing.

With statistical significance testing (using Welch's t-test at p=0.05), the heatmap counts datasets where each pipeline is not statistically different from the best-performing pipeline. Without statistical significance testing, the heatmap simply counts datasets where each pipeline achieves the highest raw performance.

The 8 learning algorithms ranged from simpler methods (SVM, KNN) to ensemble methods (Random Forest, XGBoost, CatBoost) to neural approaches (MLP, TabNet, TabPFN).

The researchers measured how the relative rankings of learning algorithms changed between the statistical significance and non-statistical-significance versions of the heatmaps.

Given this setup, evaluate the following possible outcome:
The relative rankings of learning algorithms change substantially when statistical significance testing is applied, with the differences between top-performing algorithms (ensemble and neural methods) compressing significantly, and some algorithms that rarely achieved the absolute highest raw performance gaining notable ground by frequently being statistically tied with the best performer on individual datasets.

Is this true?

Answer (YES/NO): NO